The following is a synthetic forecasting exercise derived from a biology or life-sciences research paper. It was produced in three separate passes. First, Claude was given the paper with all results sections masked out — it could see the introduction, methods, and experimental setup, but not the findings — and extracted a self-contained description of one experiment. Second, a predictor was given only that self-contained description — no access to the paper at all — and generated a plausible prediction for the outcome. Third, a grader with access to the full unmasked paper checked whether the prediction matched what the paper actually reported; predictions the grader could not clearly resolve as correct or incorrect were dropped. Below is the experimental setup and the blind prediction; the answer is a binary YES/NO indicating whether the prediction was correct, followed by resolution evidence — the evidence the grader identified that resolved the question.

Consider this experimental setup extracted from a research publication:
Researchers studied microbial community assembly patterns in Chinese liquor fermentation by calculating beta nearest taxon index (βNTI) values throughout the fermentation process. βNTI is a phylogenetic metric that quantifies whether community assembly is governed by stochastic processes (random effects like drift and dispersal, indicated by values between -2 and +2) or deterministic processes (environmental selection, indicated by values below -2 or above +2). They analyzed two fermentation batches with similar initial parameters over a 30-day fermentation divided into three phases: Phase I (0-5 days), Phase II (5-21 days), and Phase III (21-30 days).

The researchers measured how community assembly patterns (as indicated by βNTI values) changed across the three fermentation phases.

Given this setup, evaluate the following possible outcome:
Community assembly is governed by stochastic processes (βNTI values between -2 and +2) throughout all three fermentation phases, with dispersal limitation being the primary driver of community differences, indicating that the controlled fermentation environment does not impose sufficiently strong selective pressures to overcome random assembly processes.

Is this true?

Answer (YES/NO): NO